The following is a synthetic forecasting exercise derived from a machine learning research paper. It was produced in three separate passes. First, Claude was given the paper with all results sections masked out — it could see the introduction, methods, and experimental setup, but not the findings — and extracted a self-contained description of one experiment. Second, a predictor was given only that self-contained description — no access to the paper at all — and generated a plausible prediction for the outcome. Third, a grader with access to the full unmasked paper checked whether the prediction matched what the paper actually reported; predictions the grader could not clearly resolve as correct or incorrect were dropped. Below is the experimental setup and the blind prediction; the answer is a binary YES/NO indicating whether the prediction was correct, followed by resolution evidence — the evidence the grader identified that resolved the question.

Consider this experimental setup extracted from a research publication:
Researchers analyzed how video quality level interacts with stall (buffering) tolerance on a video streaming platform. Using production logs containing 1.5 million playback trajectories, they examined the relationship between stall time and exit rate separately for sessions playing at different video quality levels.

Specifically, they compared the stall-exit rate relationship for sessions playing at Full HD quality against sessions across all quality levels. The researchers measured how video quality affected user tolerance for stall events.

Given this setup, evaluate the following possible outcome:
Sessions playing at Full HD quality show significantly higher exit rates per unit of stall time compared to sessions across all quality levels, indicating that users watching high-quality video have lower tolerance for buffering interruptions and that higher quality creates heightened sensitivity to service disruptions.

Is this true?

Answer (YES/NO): YES